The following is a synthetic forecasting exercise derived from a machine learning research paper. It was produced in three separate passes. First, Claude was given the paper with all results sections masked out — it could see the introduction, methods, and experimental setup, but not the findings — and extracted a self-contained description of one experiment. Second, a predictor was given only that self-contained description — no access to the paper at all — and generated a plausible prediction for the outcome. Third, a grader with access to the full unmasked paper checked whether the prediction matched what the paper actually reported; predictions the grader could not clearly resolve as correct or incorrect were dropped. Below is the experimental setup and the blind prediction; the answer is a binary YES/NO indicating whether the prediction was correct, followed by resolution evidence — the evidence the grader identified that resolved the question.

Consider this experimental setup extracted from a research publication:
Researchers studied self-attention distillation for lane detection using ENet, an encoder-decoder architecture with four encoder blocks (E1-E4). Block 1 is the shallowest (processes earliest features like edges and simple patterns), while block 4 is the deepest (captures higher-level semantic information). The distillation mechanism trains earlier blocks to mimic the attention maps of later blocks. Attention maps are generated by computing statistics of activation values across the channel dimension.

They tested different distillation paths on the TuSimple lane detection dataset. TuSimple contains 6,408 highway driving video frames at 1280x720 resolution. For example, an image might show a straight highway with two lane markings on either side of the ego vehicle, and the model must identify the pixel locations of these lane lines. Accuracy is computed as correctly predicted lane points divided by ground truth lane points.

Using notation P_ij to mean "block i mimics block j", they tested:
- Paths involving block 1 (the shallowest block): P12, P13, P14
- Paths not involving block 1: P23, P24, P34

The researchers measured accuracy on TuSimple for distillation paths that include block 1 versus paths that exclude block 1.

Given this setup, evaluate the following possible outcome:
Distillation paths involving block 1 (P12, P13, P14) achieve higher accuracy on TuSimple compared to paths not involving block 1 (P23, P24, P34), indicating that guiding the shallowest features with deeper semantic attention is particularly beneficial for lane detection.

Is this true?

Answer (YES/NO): NO